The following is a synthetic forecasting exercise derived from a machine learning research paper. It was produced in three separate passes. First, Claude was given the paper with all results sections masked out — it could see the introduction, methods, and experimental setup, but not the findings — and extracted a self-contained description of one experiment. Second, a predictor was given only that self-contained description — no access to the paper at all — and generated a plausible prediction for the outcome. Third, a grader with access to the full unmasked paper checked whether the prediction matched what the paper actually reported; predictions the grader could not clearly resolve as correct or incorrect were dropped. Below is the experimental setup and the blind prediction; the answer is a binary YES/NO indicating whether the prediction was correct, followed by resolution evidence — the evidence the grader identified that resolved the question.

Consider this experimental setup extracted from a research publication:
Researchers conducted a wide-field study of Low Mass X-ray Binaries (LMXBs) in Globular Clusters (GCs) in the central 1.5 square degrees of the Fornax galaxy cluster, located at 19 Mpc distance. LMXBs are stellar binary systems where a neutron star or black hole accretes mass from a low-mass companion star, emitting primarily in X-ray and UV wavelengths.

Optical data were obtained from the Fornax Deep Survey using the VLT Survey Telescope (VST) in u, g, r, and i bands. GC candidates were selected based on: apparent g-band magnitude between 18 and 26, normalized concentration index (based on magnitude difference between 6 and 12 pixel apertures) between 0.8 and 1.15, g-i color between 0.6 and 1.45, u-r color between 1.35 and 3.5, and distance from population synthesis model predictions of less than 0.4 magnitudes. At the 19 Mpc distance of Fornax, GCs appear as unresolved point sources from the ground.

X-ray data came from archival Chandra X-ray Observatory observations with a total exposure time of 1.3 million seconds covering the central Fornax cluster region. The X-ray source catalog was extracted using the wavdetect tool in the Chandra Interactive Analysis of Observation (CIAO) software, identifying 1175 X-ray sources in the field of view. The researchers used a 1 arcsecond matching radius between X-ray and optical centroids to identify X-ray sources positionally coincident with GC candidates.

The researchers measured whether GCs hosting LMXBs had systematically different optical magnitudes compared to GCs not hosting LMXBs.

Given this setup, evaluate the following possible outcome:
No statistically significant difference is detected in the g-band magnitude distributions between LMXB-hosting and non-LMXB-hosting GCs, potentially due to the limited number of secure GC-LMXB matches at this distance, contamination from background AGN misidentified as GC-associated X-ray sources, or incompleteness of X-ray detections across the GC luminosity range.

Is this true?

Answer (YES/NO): NO